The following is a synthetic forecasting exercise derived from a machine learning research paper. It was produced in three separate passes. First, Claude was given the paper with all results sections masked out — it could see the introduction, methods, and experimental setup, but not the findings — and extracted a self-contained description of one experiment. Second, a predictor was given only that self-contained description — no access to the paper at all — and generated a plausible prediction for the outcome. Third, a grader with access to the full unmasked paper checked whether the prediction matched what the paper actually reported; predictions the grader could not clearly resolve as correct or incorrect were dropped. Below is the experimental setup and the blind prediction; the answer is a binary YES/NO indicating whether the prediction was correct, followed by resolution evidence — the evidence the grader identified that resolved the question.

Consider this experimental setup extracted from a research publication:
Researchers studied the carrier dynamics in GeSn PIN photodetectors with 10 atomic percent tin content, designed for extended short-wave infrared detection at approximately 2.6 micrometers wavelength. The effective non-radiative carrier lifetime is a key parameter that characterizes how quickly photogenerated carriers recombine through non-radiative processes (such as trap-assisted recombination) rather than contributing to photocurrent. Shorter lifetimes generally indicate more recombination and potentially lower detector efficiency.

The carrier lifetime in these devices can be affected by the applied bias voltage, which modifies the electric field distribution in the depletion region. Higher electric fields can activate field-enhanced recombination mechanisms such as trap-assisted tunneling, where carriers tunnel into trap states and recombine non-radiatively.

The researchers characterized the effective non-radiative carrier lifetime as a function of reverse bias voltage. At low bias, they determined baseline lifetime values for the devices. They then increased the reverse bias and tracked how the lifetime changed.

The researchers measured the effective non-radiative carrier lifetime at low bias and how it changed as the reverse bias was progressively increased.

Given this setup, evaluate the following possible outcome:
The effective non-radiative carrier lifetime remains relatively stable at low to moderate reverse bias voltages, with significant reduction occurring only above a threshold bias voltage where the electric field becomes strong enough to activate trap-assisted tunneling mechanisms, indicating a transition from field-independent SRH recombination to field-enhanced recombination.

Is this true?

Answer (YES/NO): NO